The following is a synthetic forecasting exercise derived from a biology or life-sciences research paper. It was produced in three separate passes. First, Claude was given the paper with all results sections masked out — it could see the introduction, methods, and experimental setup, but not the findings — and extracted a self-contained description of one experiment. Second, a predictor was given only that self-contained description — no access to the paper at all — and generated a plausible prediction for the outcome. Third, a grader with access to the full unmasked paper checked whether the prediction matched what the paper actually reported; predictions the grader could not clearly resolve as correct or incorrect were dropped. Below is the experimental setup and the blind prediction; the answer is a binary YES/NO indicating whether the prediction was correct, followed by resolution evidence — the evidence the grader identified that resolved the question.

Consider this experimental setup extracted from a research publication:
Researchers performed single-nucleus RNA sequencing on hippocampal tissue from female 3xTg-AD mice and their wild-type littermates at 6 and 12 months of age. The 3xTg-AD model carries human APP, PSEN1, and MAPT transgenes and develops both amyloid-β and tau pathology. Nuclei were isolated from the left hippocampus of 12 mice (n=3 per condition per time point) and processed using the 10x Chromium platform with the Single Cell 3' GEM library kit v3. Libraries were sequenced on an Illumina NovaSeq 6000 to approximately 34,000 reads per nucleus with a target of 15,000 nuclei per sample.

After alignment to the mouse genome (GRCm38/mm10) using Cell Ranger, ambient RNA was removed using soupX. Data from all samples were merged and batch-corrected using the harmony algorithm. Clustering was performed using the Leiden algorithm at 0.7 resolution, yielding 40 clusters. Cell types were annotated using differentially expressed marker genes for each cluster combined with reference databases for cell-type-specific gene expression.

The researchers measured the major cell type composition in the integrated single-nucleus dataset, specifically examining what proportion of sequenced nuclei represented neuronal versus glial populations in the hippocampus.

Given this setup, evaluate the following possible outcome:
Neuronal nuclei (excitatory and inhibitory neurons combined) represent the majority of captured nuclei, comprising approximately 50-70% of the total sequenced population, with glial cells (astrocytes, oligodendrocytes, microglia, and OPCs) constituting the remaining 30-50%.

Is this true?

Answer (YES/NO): YES